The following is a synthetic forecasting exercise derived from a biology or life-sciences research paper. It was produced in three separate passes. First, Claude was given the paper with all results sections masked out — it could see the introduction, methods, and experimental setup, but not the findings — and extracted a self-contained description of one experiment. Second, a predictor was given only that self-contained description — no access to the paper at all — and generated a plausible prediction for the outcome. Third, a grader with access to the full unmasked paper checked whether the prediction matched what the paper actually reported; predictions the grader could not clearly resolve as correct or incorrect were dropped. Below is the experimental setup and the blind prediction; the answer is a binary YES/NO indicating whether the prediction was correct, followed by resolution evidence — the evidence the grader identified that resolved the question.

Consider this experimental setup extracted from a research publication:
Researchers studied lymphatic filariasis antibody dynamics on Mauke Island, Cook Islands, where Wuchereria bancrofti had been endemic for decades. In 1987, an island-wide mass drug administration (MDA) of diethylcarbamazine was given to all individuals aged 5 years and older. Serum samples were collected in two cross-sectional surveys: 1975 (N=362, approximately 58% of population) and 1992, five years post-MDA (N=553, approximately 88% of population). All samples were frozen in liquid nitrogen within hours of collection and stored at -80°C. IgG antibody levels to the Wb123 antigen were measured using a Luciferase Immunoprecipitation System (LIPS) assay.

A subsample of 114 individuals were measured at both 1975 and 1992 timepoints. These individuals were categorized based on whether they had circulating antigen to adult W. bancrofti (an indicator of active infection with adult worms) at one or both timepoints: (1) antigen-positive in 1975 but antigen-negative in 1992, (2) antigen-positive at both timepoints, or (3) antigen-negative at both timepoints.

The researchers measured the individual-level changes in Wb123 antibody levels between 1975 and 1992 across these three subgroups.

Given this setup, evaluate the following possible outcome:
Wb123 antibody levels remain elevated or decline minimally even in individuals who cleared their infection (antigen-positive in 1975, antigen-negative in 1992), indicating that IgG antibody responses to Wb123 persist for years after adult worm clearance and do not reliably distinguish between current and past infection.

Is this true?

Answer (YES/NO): NO